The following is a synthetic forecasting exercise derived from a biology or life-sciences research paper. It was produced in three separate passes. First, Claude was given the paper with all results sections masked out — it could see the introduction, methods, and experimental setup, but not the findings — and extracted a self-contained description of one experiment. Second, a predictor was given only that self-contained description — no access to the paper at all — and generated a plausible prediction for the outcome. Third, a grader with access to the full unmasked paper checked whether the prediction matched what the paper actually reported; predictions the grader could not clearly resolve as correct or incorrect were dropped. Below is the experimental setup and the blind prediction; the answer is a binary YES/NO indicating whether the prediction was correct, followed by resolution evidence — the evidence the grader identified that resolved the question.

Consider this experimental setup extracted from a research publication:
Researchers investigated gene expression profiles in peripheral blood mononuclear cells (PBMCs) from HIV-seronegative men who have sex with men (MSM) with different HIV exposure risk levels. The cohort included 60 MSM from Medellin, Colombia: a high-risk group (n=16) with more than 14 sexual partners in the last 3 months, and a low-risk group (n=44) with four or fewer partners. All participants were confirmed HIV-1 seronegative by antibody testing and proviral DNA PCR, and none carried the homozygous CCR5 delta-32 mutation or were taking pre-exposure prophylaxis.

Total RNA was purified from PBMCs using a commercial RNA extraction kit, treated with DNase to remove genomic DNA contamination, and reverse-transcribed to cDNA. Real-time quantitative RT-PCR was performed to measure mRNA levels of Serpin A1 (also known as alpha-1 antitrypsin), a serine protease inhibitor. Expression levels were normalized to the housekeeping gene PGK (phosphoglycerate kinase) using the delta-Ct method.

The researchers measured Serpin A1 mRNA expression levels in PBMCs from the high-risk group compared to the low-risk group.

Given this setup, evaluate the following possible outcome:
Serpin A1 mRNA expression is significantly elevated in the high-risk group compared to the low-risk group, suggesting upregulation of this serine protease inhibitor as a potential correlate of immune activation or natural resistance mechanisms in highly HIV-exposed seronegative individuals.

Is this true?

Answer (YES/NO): YES